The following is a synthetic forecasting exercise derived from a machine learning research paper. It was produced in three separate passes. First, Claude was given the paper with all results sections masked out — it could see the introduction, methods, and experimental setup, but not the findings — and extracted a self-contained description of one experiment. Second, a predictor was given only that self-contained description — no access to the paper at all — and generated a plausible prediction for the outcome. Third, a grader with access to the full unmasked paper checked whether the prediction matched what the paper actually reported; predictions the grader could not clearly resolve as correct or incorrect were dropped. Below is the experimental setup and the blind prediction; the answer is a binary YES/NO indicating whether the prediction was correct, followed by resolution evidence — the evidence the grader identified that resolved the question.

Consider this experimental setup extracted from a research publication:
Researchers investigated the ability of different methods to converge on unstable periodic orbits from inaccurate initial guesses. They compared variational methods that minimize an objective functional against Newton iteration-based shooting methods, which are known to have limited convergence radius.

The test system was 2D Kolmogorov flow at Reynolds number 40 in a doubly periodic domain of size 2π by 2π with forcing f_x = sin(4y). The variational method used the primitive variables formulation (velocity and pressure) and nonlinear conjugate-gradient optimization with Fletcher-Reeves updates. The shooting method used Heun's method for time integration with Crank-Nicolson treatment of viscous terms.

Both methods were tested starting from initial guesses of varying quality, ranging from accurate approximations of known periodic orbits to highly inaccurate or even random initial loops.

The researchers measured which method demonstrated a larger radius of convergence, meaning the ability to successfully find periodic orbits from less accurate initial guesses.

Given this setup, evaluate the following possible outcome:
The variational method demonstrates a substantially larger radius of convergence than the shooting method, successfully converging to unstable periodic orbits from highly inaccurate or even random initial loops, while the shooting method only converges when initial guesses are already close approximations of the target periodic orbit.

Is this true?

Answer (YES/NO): NO